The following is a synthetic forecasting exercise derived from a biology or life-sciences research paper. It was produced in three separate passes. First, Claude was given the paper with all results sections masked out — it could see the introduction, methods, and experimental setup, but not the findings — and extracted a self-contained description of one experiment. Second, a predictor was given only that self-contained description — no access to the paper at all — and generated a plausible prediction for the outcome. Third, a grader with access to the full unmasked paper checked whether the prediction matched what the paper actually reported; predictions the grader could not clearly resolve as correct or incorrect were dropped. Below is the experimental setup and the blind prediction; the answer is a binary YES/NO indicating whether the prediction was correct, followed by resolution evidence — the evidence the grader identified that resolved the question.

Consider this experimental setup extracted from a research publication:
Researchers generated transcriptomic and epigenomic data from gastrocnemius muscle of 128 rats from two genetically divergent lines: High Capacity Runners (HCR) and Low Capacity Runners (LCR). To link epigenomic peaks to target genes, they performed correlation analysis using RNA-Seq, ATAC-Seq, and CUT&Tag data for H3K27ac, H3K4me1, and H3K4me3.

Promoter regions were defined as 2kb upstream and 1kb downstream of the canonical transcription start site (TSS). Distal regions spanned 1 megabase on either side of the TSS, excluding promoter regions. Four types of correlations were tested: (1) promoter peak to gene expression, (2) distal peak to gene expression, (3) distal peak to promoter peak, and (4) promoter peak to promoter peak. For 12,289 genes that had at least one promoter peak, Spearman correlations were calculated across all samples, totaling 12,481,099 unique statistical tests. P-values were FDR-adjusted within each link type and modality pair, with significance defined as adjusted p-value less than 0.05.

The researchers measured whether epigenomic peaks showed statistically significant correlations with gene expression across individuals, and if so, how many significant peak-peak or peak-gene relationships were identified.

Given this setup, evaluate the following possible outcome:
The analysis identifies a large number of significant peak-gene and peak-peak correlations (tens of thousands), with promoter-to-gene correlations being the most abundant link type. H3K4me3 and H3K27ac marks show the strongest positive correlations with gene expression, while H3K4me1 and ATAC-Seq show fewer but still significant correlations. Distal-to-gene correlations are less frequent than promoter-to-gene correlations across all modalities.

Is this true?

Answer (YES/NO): NO